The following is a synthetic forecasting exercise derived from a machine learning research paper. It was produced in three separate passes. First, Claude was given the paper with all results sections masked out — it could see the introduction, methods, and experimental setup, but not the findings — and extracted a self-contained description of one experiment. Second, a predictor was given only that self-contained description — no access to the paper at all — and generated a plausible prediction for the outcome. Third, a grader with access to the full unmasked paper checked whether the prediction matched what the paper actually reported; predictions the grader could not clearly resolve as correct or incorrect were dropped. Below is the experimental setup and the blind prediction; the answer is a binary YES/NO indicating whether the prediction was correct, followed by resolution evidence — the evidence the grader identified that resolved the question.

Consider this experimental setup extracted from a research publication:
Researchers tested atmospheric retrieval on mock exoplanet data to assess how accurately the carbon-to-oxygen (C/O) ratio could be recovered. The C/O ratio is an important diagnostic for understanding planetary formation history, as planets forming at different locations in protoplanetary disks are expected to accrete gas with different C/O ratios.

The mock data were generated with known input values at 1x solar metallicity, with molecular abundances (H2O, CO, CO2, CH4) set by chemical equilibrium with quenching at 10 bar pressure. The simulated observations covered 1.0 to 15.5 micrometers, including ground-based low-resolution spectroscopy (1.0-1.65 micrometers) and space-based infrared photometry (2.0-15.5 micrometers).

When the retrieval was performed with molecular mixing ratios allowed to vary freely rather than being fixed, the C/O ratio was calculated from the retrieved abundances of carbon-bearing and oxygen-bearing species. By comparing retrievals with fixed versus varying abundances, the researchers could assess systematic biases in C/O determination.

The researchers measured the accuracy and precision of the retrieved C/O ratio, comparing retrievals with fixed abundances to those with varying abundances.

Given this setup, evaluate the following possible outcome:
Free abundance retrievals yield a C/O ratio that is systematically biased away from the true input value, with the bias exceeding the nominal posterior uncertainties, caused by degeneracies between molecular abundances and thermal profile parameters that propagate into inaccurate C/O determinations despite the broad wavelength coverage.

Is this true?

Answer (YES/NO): NO